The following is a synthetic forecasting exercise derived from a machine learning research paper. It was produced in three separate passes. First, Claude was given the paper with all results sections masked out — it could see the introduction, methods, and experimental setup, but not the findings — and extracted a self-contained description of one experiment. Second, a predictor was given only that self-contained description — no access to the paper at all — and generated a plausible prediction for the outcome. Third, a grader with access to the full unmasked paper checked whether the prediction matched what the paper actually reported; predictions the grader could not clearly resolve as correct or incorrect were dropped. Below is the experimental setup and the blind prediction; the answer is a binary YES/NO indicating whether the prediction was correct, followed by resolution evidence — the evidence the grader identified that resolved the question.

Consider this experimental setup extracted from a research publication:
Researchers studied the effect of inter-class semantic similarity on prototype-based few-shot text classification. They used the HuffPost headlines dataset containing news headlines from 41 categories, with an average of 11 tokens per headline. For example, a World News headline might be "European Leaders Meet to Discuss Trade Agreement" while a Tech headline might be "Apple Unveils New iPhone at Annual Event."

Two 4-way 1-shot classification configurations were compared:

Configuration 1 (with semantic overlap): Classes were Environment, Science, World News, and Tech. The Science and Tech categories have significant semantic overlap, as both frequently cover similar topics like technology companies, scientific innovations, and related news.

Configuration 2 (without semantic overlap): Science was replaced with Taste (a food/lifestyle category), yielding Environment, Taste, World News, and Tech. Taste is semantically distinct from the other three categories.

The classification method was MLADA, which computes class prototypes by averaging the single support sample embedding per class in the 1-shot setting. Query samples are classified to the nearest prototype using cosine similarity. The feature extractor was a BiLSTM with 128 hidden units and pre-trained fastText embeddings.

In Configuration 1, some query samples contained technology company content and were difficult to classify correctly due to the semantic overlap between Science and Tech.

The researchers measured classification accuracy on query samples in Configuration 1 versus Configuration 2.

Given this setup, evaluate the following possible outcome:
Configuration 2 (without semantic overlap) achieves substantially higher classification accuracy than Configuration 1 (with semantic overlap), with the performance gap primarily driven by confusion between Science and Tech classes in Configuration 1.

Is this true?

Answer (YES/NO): YES